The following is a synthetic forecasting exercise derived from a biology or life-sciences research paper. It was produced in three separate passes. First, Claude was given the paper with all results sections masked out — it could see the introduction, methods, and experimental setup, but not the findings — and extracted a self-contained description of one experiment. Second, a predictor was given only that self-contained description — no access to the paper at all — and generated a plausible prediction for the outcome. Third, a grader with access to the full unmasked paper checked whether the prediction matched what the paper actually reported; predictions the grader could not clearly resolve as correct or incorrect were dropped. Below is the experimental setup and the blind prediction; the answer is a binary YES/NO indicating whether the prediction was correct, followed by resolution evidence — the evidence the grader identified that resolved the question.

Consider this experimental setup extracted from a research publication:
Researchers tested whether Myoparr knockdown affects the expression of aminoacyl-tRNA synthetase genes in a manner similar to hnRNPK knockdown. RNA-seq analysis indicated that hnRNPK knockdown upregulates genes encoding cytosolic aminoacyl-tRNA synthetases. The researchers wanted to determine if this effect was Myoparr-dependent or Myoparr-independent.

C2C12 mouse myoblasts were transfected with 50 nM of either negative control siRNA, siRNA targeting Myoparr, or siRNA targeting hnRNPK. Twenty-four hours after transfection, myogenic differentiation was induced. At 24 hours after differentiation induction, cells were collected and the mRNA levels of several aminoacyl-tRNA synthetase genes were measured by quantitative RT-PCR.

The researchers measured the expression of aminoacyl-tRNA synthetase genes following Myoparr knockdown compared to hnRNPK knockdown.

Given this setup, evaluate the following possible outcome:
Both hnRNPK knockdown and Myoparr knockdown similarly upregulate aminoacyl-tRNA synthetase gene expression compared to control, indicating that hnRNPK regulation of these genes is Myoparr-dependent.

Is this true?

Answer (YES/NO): NO